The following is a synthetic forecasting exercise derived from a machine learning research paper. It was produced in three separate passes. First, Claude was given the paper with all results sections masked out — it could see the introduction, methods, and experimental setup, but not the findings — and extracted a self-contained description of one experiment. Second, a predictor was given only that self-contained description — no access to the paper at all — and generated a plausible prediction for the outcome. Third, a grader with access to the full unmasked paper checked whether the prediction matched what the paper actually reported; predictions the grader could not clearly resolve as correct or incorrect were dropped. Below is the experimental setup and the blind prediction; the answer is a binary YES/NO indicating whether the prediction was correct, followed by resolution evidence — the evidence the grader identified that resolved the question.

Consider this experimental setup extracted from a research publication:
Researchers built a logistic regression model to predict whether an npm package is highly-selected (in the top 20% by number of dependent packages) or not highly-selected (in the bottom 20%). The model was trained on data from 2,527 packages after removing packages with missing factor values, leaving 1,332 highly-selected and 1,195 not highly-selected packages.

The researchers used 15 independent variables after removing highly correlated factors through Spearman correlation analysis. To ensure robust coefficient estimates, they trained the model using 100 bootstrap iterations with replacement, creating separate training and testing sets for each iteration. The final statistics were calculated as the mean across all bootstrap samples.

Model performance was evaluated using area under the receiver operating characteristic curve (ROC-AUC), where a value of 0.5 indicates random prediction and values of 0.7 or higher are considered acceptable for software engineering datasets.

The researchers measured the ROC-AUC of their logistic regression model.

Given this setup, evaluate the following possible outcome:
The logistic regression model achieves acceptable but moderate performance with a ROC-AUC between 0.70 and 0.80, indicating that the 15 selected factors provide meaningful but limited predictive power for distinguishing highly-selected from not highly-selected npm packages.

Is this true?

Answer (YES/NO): YES